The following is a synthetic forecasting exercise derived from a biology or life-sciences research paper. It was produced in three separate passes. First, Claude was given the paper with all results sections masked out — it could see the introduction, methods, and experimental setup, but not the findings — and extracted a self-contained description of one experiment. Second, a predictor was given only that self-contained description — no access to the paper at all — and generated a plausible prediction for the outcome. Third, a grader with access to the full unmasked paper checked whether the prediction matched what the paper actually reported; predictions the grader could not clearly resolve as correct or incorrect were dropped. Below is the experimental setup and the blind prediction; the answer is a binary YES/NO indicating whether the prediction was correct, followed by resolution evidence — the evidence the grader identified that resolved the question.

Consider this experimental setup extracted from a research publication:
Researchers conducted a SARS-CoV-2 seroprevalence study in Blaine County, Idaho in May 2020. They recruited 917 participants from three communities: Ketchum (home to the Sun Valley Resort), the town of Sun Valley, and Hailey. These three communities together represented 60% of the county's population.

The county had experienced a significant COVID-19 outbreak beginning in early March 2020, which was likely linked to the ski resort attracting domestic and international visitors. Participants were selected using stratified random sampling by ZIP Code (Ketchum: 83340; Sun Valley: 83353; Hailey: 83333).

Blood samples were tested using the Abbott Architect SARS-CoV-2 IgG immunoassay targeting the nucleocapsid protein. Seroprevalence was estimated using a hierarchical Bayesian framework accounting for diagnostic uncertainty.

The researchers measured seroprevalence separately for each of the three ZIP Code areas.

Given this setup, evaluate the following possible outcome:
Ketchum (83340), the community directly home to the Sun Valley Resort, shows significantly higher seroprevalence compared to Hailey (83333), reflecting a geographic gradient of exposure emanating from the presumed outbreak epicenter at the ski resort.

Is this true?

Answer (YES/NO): YES